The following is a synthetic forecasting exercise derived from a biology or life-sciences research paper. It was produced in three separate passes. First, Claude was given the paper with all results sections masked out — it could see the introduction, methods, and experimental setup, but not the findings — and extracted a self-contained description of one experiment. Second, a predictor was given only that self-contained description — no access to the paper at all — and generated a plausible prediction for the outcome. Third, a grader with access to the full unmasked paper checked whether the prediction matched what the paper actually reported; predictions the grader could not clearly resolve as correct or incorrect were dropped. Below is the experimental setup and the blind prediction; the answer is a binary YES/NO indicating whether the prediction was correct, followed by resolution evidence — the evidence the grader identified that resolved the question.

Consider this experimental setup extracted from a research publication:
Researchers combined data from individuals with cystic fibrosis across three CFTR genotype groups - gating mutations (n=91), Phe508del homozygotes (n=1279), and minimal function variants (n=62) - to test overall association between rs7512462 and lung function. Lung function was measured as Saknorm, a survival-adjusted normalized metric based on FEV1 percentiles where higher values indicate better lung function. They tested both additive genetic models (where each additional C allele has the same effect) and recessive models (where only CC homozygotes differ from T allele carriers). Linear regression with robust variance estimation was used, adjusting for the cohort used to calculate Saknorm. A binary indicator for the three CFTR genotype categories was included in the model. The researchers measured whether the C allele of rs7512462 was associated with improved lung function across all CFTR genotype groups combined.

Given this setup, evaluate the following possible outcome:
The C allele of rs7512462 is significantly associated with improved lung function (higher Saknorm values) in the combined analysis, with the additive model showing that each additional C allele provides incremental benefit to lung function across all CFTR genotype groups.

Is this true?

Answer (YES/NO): YES